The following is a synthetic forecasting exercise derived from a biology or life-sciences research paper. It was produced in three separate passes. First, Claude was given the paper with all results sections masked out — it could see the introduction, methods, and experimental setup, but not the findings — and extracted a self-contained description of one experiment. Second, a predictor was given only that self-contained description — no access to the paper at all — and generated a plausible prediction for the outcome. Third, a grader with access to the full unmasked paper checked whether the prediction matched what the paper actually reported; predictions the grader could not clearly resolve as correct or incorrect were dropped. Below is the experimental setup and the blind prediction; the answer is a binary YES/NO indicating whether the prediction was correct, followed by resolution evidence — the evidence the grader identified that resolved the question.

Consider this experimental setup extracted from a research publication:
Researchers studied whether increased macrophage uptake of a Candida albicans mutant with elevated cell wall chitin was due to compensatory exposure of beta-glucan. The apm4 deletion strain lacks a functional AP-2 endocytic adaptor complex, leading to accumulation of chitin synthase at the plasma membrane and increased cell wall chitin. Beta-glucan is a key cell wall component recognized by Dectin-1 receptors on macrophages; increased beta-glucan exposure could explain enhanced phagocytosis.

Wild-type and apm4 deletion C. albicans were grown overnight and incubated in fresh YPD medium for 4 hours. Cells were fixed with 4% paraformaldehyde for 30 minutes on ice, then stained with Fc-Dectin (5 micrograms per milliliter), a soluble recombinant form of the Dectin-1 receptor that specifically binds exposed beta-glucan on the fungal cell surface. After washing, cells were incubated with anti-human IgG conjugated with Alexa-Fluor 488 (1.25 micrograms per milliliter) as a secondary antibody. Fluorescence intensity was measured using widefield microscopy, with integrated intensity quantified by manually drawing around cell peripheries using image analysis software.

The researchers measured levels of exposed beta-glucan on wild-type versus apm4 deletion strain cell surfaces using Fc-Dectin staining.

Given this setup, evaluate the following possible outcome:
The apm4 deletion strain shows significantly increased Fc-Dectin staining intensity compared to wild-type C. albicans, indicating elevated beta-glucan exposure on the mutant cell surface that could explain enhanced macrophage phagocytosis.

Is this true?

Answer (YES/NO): NO